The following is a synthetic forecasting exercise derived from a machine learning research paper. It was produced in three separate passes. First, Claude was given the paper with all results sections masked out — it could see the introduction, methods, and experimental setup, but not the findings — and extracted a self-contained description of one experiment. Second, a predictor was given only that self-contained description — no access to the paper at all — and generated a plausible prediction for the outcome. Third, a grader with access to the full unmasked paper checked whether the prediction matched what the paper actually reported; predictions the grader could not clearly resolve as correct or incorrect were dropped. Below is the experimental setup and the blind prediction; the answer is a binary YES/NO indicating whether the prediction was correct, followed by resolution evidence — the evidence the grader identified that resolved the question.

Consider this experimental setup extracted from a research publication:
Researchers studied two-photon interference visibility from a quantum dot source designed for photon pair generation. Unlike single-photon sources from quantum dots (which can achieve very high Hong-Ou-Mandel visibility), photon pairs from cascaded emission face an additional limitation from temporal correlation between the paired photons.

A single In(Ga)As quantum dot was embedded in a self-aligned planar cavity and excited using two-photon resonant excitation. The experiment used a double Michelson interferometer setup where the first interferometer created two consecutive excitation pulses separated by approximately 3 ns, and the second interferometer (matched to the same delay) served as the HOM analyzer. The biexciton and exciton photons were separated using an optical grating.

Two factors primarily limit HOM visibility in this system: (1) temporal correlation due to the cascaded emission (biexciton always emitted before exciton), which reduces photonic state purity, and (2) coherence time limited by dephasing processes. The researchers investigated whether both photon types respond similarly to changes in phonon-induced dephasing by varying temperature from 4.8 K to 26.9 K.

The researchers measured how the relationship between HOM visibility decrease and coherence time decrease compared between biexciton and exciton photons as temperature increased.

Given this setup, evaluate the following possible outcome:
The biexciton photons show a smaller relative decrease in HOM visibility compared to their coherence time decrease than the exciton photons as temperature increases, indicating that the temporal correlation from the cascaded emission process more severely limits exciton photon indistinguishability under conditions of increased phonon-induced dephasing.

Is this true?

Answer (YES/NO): NO